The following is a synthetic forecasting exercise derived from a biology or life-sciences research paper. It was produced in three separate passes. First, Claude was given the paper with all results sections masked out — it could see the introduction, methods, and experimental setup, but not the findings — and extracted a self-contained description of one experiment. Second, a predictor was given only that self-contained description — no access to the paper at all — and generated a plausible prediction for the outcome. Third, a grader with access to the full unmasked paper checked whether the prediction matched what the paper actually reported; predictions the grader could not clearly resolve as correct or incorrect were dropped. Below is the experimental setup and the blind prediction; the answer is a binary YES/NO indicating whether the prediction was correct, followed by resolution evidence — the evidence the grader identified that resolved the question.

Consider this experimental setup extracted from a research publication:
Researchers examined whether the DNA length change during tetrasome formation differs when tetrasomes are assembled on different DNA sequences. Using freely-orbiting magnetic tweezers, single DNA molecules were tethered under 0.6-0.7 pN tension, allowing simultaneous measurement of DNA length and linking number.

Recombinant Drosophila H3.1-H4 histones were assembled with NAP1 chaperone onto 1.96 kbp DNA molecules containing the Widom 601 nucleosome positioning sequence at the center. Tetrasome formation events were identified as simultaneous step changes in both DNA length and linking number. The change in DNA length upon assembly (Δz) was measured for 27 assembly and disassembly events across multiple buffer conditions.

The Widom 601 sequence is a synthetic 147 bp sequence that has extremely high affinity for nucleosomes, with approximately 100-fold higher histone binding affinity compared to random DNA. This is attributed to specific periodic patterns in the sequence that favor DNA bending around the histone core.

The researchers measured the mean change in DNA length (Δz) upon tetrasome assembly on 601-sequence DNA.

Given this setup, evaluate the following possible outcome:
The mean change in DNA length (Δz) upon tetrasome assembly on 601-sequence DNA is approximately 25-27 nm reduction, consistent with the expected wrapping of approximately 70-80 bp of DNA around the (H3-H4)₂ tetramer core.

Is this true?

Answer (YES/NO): NO